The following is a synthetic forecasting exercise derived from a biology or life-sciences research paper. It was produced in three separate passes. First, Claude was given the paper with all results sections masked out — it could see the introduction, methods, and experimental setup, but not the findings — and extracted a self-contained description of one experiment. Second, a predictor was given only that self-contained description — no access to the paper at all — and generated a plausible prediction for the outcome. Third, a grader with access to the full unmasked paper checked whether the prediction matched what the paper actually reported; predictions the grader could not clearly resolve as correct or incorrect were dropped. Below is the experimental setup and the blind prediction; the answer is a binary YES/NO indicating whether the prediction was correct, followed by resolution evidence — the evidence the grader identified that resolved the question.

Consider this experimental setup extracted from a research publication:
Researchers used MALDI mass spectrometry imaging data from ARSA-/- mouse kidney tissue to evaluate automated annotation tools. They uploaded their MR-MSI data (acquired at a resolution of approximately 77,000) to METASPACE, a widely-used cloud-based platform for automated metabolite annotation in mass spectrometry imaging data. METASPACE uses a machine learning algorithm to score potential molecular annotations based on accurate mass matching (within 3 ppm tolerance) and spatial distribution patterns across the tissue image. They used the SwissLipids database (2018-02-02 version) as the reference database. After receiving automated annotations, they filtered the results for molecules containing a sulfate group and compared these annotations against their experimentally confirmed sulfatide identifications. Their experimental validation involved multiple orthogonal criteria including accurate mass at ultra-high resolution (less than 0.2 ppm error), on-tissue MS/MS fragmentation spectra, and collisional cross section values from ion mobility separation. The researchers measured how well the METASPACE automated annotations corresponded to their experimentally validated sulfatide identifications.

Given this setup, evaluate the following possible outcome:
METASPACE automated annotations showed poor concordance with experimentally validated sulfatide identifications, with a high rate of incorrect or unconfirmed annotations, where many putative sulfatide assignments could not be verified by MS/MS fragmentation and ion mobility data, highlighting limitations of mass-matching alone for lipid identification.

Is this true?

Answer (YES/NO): YES